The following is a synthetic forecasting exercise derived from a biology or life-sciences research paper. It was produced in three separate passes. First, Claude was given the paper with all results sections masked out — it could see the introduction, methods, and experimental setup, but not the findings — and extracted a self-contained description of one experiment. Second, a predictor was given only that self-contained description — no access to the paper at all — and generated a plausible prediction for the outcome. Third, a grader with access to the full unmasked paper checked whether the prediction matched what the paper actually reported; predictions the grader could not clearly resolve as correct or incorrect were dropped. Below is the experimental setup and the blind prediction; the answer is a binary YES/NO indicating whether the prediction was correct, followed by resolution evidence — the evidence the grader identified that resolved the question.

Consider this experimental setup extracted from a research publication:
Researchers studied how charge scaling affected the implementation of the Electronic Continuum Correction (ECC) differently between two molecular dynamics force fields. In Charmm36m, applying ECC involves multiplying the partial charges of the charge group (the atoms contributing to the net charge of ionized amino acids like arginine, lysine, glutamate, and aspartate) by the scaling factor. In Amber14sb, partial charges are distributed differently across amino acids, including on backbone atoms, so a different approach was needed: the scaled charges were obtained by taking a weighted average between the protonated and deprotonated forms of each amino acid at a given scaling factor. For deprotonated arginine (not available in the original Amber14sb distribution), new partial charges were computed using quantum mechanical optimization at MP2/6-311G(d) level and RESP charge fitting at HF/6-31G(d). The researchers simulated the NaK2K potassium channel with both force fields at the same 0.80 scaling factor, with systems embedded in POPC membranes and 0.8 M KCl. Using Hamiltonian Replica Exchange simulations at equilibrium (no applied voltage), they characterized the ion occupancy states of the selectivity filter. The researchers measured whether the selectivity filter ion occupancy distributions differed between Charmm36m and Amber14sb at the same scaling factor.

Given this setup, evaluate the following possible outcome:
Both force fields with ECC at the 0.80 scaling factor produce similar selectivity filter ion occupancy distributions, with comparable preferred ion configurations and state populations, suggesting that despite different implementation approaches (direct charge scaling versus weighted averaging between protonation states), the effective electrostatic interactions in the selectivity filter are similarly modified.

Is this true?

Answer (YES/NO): NO